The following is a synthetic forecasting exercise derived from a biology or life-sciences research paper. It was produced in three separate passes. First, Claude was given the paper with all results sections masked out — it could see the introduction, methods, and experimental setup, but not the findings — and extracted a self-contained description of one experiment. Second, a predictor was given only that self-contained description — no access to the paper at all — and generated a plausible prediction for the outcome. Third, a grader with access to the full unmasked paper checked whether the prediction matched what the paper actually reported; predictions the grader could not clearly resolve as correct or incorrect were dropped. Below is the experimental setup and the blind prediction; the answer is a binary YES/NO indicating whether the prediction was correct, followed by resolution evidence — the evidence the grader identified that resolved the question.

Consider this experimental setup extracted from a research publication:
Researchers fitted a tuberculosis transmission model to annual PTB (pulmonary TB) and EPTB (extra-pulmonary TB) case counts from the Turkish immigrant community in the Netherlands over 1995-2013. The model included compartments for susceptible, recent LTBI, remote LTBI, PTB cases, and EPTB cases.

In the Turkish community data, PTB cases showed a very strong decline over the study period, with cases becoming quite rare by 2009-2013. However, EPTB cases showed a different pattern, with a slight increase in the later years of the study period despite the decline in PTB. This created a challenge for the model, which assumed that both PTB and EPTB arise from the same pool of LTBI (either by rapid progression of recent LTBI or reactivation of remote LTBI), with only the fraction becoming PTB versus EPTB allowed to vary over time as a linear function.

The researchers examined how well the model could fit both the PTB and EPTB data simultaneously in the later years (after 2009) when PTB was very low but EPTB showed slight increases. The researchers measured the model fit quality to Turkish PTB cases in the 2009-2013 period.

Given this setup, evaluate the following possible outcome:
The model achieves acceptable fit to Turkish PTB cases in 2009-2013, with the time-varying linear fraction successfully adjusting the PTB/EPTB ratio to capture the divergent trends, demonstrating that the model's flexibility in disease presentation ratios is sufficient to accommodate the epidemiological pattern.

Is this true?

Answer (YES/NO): NO